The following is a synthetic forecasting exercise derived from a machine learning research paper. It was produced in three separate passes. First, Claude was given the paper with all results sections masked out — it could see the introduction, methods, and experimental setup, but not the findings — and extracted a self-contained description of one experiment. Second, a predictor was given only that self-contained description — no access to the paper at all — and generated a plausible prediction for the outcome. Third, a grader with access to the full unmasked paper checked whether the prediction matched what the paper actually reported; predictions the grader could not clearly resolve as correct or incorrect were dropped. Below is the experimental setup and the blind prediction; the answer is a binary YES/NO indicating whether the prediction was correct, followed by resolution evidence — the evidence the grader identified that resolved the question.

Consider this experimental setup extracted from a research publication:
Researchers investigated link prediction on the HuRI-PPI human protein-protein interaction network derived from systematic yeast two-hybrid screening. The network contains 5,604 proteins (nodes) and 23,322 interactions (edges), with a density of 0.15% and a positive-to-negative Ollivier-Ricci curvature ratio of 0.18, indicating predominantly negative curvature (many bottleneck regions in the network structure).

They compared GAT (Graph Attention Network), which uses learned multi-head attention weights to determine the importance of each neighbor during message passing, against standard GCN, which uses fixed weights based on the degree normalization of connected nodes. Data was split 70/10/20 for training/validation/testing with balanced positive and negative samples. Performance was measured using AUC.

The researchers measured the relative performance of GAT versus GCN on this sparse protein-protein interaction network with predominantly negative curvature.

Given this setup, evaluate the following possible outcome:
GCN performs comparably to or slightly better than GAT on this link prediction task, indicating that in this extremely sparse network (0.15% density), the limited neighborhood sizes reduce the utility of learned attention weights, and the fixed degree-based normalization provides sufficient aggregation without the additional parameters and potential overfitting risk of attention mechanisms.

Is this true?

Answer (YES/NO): YES